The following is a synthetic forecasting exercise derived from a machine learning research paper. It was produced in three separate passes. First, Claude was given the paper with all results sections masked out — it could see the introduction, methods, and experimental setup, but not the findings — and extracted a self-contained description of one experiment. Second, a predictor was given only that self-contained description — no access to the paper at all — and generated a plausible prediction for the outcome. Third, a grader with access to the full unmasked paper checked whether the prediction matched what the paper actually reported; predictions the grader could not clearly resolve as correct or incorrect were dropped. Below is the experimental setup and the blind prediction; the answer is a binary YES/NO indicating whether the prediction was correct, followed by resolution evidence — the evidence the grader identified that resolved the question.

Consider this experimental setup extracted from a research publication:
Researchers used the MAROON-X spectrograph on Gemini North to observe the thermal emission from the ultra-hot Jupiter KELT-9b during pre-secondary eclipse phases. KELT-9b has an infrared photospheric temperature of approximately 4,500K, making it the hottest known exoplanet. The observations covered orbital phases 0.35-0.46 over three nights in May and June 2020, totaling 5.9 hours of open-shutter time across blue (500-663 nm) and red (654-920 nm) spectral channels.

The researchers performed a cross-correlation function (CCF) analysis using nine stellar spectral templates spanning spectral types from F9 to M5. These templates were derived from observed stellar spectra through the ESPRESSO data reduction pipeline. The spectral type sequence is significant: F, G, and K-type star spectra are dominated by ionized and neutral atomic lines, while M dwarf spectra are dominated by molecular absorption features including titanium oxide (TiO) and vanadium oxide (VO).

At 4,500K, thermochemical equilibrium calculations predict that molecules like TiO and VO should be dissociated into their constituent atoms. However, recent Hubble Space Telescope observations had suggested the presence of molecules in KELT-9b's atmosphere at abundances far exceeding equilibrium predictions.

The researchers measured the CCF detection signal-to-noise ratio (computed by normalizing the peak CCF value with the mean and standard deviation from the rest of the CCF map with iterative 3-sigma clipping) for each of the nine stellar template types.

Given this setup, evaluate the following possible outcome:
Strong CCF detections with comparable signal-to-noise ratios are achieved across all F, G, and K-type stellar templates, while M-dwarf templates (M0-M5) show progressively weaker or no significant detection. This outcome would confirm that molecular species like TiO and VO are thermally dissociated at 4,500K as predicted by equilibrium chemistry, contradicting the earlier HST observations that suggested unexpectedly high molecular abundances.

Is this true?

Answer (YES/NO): NO